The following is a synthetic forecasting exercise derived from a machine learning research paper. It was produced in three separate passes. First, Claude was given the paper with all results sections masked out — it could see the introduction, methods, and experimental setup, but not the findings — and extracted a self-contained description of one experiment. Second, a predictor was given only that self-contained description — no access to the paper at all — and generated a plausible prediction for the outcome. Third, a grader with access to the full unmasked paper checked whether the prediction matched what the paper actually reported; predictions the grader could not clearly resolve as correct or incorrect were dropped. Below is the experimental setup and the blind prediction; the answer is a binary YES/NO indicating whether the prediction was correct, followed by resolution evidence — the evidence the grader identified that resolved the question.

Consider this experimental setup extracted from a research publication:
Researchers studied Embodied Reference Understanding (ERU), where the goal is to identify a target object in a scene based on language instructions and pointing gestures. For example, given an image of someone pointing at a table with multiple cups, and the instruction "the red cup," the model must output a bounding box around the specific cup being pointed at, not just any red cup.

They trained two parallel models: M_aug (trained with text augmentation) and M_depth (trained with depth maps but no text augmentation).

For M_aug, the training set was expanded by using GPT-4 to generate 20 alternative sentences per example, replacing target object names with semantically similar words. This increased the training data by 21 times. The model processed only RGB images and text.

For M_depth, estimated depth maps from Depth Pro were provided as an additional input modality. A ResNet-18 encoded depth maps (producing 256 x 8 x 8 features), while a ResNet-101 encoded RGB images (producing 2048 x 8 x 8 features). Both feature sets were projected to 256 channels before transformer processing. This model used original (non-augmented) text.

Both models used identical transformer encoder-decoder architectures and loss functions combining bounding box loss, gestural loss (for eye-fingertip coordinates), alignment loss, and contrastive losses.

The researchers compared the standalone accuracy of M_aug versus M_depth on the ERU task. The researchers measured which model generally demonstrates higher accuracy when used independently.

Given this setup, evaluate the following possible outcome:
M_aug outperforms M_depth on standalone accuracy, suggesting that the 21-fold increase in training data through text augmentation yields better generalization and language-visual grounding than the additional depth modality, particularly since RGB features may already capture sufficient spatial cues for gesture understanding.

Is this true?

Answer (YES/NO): YES